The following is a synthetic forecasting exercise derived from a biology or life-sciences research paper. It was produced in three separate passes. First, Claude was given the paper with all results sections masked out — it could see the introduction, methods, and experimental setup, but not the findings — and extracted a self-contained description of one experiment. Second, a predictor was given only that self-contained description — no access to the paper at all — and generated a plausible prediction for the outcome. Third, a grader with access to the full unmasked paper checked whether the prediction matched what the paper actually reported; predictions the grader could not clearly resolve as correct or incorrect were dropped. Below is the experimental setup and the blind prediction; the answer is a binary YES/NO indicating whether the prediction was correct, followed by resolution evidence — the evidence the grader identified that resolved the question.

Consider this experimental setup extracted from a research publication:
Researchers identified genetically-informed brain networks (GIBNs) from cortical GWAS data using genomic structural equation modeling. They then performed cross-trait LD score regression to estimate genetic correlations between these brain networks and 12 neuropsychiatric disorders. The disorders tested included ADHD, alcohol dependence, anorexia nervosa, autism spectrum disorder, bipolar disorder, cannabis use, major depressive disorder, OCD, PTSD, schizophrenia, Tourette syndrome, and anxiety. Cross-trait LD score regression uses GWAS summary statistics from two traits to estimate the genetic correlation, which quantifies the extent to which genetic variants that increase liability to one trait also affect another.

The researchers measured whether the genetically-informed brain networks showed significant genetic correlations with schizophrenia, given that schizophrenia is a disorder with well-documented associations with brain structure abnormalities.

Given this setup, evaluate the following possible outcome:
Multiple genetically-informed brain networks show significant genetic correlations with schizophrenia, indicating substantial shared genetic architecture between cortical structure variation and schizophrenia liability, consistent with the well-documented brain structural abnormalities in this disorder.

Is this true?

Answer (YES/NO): NO